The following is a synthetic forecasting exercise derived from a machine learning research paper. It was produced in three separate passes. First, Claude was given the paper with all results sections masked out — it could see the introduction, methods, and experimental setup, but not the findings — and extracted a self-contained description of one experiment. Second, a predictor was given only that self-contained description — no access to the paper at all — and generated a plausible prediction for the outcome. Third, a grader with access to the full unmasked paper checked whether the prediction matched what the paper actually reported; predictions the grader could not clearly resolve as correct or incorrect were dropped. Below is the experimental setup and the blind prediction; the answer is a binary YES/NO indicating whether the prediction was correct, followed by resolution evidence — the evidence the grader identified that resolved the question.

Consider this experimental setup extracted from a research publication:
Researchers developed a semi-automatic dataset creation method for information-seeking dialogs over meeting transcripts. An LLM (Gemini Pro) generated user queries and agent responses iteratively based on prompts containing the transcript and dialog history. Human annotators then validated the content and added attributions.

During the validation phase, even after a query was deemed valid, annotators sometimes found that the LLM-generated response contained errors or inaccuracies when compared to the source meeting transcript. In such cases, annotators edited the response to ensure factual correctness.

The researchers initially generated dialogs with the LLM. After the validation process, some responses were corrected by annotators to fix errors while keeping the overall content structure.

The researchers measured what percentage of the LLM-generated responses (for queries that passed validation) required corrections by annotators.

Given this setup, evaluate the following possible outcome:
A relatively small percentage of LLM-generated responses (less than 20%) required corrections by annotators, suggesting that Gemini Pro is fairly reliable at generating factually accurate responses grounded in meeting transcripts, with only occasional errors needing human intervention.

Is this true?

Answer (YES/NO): YES